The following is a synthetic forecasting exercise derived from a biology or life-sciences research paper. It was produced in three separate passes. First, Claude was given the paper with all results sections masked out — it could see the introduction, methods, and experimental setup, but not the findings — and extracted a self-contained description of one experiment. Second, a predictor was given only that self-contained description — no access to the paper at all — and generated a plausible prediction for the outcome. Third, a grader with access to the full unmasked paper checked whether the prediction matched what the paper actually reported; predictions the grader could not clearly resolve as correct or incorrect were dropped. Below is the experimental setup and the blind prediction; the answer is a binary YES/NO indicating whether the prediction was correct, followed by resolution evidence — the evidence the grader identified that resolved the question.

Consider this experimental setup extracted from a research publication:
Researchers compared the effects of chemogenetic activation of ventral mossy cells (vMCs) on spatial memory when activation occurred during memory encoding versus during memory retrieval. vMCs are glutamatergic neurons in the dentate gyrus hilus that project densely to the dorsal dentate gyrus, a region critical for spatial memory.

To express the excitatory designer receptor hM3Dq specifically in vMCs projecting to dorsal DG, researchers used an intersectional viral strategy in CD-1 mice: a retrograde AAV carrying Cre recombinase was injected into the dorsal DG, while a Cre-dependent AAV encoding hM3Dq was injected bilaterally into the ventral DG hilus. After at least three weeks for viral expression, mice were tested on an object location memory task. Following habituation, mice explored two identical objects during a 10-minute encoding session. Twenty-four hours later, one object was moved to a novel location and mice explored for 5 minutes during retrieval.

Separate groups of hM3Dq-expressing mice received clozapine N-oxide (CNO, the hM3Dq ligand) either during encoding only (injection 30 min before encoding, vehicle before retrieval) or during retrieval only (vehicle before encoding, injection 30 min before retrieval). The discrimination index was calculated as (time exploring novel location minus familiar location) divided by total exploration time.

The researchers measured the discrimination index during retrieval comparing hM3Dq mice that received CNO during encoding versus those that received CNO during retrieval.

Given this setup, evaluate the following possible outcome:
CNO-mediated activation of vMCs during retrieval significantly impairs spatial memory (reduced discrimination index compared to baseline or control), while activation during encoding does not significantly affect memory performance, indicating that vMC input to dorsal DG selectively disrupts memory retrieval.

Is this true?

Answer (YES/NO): NO